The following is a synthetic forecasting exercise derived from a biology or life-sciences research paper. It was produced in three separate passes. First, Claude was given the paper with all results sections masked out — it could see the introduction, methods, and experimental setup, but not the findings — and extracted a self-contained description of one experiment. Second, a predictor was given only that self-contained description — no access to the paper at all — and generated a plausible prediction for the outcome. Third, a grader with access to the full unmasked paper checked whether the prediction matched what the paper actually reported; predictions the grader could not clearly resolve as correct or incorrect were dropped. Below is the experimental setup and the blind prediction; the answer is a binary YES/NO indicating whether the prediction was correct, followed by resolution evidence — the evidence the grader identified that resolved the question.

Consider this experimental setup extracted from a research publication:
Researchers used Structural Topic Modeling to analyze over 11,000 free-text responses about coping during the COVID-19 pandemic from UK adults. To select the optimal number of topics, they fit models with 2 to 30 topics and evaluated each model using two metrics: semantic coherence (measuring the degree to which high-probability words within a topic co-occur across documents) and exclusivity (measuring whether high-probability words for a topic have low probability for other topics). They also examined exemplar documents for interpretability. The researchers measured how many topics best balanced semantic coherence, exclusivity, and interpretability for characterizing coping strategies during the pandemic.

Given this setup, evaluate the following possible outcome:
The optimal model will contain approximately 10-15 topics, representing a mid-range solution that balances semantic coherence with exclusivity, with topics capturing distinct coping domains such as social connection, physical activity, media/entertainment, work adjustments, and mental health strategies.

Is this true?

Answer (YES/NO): NO